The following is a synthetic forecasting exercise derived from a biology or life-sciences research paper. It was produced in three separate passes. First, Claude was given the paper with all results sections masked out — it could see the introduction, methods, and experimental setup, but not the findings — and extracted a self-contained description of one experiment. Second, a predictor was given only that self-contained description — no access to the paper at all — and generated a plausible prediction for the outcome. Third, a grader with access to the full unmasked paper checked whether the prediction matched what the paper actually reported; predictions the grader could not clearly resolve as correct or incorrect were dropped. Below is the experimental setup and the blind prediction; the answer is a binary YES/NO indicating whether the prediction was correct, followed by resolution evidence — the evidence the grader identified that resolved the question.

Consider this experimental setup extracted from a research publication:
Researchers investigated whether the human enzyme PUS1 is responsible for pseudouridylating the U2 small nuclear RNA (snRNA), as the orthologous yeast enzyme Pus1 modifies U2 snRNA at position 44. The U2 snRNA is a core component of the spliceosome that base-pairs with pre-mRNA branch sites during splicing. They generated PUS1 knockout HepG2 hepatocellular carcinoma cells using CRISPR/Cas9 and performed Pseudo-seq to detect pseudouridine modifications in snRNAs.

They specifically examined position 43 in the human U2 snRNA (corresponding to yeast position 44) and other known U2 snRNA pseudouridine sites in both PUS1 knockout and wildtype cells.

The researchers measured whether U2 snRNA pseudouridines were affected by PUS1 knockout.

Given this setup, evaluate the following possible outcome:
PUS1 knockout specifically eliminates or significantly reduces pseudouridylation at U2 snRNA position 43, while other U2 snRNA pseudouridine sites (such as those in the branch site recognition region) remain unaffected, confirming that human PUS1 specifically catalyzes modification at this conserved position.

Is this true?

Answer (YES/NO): NO